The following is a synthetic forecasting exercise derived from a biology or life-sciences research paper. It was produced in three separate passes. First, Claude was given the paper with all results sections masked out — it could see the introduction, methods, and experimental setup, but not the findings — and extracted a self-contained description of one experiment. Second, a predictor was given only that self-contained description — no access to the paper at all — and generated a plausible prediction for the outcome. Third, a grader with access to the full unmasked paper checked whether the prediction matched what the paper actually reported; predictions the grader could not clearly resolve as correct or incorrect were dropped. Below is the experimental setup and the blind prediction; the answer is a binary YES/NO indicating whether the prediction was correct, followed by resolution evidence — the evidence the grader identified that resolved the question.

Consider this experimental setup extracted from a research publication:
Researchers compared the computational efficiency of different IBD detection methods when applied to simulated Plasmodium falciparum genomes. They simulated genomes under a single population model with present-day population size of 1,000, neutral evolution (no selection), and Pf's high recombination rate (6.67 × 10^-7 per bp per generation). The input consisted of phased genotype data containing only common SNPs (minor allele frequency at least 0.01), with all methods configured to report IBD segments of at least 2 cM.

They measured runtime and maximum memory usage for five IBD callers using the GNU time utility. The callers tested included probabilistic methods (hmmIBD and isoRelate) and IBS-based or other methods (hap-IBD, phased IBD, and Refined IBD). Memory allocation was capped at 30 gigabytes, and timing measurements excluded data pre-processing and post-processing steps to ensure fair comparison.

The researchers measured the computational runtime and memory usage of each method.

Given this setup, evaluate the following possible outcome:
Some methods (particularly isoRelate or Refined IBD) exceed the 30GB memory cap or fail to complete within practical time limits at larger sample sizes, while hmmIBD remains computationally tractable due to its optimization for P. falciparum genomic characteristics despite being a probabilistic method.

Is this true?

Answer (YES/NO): NO